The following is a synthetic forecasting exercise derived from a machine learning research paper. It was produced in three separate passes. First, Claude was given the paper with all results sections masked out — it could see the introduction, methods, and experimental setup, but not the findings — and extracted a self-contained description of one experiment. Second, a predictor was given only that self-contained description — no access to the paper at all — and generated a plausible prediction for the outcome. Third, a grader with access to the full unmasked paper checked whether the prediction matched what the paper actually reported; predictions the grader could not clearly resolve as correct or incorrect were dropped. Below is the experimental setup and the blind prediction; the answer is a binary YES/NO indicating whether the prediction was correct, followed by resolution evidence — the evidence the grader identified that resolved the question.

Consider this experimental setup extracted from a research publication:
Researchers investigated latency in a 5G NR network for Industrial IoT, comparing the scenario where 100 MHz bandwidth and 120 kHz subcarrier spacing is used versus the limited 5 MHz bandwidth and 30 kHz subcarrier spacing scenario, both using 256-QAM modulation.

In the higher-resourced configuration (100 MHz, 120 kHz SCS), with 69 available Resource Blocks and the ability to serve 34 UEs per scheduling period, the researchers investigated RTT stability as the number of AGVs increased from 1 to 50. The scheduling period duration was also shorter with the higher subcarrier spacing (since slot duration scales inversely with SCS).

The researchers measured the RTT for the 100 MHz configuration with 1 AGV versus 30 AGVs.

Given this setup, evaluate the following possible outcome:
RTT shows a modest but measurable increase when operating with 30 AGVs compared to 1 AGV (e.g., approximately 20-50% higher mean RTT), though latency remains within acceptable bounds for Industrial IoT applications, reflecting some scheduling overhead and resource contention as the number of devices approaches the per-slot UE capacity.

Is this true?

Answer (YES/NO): NO